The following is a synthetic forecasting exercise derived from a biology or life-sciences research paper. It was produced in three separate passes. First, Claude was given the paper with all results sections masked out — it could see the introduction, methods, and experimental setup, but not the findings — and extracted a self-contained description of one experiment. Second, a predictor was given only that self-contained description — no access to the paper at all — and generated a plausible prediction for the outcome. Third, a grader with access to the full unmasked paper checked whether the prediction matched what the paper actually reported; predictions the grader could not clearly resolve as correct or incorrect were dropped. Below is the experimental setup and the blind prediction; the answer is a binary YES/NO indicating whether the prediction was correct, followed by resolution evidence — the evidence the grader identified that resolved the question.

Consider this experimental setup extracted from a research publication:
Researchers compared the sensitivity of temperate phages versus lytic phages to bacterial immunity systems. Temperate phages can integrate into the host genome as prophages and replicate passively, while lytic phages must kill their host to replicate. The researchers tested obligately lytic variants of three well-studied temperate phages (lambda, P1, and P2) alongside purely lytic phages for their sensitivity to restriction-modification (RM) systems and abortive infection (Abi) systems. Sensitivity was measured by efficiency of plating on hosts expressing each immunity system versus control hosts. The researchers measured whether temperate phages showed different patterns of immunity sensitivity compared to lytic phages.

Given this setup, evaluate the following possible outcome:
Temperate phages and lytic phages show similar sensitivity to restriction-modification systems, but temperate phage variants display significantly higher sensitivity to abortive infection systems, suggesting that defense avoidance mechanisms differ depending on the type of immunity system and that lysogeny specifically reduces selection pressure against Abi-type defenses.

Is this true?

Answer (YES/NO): NO